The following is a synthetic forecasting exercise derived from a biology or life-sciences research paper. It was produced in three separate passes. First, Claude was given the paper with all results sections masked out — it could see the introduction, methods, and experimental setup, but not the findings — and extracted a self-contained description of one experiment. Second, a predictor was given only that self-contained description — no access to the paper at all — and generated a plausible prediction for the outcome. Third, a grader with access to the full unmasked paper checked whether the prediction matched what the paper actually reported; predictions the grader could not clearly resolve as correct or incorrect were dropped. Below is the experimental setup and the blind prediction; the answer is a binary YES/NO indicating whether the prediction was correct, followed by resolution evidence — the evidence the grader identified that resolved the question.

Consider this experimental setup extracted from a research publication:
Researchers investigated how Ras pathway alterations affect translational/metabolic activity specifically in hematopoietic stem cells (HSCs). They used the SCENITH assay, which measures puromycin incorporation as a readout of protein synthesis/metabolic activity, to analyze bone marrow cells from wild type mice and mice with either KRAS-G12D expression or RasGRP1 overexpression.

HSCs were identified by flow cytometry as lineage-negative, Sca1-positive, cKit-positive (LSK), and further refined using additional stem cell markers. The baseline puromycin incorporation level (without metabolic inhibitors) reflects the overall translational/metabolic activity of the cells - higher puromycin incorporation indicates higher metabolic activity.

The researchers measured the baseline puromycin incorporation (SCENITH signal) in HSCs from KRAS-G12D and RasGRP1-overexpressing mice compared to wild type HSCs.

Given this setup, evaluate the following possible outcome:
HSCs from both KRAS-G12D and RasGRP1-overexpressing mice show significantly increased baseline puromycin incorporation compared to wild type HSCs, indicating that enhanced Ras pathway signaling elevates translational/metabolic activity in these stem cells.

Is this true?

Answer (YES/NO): YES